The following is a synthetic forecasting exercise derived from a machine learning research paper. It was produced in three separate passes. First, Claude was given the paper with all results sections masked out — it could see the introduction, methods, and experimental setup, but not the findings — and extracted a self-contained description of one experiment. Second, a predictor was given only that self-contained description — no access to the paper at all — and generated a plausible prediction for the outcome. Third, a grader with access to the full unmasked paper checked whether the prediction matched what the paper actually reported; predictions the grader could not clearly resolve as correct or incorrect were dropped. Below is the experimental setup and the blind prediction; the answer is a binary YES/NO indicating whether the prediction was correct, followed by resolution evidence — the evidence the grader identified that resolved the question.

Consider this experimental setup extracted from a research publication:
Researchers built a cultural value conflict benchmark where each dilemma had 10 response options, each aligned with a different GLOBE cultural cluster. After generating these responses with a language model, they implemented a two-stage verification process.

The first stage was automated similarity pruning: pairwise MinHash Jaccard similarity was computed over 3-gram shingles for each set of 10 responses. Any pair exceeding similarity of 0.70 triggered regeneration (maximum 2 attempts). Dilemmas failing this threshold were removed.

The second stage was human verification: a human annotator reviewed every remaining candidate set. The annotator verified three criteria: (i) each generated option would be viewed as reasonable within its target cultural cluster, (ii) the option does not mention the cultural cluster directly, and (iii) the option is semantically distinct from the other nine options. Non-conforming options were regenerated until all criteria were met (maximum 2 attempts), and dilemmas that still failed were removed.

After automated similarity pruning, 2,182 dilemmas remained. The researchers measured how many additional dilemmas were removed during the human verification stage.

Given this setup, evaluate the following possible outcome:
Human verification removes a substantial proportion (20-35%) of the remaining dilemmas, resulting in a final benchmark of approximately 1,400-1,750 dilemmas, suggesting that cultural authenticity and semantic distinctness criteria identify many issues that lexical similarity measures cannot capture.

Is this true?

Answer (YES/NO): NO